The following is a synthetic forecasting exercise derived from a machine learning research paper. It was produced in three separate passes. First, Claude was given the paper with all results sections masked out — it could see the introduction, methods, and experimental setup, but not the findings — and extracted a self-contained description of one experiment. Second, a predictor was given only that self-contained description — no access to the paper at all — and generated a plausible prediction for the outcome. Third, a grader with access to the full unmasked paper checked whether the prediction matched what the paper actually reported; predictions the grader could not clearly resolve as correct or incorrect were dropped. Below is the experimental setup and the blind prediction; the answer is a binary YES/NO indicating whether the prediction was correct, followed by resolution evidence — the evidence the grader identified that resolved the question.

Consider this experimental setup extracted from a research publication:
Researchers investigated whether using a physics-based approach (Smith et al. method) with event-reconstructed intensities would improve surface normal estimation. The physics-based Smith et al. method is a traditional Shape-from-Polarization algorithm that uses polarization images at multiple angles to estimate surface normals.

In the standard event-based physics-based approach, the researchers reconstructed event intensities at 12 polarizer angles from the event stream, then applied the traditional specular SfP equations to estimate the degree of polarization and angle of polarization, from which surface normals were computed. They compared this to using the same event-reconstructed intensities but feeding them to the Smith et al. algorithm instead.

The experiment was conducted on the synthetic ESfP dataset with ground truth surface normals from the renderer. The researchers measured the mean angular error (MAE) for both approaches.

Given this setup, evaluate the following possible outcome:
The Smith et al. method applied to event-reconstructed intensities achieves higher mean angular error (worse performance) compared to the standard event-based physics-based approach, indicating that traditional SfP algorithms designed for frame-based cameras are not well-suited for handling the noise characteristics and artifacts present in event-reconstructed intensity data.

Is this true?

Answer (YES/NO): YES